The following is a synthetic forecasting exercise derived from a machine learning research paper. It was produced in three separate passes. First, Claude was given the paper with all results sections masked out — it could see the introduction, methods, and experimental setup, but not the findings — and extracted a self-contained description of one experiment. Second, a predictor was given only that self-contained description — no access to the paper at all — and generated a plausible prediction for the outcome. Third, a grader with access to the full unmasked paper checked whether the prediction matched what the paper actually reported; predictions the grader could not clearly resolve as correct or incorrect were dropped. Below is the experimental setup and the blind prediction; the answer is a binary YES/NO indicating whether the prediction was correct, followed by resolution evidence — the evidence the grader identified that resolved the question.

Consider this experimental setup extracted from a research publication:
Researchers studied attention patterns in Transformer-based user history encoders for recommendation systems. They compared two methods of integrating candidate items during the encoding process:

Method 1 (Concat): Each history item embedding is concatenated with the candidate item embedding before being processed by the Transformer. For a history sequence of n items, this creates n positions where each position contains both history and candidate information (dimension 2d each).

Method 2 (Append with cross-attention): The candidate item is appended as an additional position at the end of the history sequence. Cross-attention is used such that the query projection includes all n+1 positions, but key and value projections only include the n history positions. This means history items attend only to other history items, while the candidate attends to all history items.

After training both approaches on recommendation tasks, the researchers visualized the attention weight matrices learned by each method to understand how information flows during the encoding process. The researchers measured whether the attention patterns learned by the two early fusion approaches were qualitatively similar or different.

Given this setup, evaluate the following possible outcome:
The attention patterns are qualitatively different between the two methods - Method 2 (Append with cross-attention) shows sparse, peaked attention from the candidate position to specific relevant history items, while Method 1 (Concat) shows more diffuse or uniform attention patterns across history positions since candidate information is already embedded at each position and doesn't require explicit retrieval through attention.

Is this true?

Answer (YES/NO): NO